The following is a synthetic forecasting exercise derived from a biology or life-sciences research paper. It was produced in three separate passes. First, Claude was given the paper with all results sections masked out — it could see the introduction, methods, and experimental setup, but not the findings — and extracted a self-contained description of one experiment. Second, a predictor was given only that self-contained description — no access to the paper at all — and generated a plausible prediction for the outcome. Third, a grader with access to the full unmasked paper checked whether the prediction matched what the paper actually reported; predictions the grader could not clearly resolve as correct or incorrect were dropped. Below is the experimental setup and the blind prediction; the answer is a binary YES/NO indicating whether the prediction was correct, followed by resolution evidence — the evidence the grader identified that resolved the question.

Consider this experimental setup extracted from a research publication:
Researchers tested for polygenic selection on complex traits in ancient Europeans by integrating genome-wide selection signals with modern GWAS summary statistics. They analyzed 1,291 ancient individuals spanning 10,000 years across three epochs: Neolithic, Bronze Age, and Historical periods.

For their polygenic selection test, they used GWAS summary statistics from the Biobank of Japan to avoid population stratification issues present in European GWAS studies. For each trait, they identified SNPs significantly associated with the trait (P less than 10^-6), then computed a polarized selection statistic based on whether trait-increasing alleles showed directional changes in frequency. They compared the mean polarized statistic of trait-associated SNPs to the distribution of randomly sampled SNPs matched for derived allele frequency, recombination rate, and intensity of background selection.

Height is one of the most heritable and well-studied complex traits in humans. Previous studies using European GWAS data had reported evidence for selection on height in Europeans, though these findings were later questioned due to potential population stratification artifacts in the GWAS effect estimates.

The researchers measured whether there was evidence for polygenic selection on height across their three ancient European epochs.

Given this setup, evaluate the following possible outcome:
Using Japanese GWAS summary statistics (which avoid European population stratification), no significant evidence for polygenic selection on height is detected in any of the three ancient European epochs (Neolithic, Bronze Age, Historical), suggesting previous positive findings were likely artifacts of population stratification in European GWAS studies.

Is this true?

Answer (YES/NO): YES